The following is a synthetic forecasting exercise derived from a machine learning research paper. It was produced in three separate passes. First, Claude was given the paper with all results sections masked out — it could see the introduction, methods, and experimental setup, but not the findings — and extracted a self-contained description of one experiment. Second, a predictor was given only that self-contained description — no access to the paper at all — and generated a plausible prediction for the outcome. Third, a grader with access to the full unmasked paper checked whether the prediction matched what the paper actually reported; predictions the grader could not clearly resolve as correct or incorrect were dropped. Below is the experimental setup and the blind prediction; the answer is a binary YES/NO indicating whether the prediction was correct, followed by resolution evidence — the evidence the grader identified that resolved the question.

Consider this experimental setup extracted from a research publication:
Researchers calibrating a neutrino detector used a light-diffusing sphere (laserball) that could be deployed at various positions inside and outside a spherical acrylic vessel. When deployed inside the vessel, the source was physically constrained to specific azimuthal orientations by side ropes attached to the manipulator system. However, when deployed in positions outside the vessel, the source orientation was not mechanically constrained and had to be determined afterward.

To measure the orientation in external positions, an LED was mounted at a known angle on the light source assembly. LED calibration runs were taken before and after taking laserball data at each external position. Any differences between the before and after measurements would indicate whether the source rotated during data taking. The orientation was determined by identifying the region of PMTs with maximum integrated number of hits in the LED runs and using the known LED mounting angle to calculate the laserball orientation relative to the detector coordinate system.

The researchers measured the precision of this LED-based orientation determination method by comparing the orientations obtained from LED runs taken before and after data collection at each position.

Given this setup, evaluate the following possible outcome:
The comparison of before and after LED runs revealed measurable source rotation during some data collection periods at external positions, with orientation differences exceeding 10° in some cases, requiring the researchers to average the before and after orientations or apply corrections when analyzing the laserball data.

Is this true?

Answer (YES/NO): NO